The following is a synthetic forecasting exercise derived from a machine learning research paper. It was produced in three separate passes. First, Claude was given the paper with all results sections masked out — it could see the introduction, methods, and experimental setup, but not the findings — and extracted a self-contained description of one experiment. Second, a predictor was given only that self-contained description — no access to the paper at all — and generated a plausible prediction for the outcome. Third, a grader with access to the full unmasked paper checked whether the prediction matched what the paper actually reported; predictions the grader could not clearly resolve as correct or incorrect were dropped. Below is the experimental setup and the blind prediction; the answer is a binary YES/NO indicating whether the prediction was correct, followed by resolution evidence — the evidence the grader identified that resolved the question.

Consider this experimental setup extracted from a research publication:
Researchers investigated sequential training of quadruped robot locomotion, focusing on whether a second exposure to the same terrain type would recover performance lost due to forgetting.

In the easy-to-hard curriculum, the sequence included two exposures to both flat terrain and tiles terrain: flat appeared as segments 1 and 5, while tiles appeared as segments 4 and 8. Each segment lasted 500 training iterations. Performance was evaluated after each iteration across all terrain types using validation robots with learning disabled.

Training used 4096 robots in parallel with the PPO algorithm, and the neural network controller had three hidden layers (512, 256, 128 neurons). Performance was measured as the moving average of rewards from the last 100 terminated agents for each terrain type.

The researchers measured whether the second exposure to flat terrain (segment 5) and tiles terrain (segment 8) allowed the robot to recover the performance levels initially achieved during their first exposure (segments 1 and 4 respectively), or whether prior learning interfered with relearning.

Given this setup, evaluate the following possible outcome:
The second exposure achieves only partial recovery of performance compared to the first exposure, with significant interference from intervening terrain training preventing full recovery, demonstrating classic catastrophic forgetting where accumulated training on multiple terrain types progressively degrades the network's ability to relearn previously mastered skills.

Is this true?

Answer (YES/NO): NO